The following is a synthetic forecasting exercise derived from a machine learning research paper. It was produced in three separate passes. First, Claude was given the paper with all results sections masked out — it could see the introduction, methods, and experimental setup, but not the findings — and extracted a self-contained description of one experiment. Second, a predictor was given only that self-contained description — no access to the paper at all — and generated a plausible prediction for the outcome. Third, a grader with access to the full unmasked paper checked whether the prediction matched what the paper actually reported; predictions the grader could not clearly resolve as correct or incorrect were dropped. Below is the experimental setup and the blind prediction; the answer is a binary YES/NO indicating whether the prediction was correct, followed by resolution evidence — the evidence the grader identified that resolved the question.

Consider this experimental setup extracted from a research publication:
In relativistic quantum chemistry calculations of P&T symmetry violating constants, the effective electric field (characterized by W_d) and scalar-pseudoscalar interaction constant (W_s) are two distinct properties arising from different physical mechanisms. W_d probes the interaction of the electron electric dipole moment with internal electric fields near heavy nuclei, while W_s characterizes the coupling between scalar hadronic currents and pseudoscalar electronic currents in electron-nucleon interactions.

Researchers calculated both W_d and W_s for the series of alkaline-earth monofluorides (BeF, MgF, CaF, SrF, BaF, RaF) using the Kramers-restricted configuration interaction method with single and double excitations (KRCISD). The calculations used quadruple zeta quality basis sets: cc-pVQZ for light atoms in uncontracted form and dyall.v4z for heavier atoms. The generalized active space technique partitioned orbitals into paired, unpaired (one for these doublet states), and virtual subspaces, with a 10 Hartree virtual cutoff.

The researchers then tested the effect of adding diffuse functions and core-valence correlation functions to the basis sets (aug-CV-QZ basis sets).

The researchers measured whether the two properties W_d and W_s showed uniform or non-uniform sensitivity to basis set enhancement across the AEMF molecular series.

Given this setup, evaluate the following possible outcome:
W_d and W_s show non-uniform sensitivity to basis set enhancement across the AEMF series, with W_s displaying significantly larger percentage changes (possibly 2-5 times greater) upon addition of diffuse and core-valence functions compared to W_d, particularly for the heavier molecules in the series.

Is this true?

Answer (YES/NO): NO